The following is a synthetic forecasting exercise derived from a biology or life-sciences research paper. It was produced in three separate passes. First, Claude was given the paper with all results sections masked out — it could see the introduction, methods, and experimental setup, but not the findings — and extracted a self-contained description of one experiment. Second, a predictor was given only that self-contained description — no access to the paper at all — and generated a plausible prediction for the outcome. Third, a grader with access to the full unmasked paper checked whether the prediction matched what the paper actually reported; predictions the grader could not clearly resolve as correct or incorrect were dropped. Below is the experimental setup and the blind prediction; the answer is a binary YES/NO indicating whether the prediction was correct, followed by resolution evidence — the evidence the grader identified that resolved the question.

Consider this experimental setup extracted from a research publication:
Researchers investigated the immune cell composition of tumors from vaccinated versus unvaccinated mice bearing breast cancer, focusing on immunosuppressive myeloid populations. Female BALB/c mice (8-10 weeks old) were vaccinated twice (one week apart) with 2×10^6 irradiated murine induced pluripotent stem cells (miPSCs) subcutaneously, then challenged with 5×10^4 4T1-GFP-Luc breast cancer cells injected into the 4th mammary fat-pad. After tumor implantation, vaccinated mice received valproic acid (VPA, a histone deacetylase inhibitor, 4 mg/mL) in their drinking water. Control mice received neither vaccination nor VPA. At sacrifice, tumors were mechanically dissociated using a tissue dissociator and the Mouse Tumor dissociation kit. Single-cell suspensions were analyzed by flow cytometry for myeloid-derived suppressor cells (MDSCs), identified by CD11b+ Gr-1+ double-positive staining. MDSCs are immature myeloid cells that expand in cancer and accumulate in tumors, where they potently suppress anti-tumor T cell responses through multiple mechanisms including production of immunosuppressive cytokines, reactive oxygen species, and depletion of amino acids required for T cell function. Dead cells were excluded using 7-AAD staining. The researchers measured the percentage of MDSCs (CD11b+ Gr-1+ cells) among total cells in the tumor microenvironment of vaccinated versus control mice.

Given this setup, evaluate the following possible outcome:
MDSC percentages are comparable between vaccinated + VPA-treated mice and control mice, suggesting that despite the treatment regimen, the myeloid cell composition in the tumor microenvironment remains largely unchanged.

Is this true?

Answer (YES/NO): NO